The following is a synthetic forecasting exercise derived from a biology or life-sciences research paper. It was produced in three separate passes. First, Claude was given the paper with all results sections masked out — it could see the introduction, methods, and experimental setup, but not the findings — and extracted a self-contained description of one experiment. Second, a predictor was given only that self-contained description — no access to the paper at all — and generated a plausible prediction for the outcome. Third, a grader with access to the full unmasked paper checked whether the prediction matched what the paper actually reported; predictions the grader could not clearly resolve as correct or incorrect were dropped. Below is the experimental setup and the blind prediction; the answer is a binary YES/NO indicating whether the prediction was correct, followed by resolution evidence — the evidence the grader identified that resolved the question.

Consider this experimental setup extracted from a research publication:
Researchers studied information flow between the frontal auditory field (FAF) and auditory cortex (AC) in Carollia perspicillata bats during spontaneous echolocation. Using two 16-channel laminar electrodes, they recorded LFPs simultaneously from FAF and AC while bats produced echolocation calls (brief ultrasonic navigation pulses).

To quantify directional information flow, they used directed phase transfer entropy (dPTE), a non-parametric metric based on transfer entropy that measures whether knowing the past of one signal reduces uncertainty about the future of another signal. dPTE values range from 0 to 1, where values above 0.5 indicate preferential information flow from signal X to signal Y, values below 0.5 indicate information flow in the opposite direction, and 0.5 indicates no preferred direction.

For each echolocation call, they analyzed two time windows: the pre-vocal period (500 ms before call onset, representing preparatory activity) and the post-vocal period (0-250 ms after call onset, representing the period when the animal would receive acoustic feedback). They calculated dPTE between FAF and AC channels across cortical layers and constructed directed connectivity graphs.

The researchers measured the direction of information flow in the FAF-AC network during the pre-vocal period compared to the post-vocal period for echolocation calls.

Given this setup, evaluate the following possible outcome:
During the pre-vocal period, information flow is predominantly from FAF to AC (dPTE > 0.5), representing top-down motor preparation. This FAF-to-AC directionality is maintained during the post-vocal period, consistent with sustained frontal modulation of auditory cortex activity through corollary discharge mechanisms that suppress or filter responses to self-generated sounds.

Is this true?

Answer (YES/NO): NO